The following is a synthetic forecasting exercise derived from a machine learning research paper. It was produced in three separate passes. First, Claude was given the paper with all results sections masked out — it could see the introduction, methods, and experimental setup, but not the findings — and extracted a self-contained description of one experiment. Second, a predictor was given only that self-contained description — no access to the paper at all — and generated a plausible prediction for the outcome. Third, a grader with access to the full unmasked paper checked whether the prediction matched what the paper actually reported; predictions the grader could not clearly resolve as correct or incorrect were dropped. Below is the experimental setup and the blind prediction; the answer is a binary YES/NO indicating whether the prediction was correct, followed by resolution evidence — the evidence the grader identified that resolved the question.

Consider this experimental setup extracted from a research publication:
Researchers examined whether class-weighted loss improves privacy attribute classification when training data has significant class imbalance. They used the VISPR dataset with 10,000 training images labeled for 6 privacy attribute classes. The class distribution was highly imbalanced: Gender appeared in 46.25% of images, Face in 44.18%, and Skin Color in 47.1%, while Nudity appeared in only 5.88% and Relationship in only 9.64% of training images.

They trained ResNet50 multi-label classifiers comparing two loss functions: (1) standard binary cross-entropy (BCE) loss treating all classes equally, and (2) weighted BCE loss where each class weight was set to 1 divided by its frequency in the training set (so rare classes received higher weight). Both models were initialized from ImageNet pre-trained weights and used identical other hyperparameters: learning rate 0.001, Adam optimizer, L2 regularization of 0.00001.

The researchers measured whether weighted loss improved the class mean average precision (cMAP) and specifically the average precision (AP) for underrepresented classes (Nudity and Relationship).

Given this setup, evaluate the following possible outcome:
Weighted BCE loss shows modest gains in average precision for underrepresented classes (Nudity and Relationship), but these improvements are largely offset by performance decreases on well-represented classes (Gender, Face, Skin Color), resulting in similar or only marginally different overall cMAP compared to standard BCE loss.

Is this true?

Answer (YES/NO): NO